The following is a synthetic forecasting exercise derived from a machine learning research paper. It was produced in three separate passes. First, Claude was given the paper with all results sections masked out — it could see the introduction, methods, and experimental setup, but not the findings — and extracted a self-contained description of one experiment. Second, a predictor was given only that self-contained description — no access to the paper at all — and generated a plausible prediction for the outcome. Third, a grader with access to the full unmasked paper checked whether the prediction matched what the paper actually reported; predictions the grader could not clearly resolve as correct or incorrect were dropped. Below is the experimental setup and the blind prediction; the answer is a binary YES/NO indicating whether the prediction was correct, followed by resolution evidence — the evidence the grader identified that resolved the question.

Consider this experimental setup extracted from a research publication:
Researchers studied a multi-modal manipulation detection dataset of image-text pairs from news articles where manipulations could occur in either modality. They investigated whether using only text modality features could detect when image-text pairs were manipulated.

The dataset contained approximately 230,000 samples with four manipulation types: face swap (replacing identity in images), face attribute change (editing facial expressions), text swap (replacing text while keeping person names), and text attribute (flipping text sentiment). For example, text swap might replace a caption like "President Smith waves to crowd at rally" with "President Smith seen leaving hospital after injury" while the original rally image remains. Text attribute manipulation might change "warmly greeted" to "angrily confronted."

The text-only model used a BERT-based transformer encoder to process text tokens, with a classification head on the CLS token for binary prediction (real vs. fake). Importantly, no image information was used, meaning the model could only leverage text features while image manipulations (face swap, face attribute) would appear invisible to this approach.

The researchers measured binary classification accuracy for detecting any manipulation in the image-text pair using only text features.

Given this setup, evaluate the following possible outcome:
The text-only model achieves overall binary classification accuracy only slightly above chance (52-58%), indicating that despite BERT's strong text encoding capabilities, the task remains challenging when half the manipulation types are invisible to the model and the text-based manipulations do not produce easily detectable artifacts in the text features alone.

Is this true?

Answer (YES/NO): NO